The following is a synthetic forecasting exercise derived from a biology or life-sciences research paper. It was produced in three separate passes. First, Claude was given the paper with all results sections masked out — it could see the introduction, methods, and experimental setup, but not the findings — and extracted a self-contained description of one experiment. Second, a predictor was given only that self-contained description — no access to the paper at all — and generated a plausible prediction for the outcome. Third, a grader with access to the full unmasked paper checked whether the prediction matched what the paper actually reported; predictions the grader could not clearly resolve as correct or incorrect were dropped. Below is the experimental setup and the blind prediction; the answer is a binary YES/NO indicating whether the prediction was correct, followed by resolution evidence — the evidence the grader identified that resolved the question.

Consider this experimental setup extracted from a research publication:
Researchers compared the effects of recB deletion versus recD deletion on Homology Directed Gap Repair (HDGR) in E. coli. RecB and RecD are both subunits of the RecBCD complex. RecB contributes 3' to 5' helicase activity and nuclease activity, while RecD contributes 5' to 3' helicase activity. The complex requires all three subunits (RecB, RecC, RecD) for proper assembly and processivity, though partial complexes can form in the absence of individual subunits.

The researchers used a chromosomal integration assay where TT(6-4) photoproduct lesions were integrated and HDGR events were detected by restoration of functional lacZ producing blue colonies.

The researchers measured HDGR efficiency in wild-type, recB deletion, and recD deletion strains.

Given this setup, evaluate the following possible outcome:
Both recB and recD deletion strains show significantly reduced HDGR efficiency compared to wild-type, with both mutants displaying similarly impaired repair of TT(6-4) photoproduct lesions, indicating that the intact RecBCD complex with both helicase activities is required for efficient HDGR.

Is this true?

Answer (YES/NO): NO